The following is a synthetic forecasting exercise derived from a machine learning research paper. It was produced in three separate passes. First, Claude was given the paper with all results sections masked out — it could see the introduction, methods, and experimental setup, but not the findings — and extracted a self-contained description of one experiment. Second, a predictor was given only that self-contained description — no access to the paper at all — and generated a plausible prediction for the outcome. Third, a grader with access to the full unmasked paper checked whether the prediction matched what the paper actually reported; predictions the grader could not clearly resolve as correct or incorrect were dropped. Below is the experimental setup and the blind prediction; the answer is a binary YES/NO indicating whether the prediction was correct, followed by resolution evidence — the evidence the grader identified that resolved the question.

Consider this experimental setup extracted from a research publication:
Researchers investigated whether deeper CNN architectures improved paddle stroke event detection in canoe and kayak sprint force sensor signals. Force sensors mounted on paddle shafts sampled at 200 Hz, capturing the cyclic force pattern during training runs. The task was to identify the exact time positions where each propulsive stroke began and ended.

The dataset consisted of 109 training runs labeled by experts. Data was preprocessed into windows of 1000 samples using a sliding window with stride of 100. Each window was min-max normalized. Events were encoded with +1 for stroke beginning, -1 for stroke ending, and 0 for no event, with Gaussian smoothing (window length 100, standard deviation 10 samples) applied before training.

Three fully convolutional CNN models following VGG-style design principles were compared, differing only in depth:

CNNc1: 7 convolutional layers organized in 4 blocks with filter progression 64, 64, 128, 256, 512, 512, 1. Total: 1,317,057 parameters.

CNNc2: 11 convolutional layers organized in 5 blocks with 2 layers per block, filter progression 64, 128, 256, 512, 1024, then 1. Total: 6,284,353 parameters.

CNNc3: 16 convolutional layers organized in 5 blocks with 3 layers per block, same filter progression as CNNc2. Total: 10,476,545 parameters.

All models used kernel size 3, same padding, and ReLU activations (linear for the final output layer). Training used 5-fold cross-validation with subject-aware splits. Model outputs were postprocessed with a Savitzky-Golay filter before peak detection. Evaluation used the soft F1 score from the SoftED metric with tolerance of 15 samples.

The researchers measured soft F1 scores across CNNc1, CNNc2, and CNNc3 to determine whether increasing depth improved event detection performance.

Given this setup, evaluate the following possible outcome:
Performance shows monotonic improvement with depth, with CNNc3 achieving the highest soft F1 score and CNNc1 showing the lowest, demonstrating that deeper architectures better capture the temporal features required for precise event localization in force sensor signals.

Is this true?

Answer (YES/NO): YES